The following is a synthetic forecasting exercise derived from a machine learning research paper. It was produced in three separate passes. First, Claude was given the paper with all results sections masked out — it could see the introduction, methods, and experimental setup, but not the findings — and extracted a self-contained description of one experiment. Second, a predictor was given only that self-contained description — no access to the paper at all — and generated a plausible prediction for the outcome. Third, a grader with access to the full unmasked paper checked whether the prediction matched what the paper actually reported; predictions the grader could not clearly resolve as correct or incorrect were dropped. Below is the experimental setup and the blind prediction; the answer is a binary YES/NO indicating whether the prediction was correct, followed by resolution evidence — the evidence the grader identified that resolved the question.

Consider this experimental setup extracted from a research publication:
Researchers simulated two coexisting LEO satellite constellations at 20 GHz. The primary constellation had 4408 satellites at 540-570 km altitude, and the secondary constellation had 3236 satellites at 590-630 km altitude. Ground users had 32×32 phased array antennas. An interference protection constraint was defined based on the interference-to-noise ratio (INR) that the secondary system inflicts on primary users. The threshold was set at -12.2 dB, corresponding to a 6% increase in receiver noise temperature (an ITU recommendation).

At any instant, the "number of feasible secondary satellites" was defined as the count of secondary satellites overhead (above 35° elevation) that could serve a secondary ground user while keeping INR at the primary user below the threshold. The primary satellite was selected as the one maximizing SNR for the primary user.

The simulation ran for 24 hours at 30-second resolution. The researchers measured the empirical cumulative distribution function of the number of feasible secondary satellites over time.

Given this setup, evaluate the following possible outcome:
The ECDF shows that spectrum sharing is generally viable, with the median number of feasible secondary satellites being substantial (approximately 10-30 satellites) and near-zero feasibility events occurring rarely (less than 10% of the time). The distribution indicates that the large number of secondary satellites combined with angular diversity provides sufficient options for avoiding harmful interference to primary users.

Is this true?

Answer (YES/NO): NO